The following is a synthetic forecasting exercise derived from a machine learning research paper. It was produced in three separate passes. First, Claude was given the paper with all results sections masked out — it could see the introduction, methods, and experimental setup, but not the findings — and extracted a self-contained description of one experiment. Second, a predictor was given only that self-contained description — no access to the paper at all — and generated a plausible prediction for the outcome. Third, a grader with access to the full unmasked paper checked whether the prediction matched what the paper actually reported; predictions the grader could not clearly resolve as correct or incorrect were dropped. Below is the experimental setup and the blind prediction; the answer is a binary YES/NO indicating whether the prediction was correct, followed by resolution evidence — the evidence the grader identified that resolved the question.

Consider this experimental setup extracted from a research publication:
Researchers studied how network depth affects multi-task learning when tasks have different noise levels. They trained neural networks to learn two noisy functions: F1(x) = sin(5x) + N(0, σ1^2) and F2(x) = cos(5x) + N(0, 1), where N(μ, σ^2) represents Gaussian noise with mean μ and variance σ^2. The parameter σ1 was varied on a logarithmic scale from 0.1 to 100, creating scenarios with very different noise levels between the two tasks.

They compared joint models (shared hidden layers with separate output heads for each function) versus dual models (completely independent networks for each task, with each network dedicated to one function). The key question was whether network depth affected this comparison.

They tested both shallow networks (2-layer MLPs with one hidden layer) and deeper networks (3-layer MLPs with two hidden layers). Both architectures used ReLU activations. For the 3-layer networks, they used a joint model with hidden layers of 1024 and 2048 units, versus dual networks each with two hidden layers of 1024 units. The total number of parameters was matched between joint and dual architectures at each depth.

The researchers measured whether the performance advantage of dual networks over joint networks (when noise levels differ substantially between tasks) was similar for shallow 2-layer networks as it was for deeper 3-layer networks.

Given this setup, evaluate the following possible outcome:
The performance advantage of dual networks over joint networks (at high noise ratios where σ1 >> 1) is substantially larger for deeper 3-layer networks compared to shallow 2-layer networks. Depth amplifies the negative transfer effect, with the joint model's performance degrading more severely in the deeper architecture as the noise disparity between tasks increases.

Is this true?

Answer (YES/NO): YES